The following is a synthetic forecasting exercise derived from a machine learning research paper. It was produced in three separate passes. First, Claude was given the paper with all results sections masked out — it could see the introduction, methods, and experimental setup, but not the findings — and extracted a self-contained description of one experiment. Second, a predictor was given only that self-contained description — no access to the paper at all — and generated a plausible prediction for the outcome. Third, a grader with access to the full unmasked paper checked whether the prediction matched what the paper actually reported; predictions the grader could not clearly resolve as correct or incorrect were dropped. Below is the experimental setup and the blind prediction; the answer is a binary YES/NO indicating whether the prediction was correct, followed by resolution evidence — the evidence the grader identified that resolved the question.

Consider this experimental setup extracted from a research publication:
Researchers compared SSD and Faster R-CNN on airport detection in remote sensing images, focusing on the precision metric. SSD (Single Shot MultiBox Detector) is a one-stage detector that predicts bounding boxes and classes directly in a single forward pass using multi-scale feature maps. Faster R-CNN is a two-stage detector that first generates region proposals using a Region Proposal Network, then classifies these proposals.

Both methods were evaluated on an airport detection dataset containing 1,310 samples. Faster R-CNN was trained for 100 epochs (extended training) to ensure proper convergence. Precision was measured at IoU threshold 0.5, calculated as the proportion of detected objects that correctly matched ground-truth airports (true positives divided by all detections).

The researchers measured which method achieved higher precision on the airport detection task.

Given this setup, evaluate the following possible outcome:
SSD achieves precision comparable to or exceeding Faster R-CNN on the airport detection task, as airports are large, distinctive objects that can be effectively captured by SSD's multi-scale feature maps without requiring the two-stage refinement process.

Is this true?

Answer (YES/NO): YES